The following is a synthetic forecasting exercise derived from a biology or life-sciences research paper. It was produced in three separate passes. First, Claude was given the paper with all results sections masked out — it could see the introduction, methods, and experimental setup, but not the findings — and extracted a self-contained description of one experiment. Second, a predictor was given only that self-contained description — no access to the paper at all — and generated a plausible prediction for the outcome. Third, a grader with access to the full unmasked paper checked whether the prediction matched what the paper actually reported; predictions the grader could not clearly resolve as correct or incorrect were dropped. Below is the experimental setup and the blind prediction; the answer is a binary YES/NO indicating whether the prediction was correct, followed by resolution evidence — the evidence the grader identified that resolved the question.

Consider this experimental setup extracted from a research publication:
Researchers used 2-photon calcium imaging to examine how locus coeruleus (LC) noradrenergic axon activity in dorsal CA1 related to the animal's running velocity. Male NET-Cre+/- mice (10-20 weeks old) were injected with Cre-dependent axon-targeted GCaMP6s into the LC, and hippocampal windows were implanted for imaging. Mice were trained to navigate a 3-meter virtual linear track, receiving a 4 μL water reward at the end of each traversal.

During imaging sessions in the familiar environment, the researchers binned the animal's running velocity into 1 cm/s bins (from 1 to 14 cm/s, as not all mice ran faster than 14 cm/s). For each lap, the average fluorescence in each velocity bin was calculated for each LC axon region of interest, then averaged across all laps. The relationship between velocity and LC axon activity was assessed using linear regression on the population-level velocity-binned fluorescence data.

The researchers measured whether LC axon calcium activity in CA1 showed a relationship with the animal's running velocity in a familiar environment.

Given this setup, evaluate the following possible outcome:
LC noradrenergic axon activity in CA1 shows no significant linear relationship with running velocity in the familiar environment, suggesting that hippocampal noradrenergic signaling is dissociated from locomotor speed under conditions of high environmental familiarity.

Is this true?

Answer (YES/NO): NO